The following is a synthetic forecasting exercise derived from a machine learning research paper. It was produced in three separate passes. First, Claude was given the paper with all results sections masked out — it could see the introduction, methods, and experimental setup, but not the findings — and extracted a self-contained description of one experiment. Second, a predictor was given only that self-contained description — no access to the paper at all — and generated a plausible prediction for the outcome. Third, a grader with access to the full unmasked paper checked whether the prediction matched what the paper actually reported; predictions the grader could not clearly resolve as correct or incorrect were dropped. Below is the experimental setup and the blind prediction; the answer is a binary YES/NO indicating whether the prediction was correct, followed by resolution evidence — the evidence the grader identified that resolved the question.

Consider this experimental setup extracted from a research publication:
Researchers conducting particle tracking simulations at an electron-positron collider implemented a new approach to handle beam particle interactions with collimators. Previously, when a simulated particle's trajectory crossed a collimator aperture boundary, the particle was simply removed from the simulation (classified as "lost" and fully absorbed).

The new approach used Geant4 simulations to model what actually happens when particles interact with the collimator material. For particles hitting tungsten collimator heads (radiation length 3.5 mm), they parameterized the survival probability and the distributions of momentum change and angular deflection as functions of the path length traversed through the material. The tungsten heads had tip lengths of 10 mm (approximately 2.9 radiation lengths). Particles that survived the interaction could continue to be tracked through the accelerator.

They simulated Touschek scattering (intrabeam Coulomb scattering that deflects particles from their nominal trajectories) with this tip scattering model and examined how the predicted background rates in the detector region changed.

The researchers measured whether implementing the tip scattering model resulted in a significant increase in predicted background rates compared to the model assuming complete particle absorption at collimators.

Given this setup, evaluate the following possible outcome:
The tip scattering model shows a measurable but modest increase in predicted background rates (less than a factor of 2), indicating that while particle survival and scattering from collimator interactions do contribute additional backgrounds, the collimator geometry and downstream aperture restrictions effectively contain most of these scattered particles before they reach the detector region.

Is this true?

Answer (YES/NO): YES